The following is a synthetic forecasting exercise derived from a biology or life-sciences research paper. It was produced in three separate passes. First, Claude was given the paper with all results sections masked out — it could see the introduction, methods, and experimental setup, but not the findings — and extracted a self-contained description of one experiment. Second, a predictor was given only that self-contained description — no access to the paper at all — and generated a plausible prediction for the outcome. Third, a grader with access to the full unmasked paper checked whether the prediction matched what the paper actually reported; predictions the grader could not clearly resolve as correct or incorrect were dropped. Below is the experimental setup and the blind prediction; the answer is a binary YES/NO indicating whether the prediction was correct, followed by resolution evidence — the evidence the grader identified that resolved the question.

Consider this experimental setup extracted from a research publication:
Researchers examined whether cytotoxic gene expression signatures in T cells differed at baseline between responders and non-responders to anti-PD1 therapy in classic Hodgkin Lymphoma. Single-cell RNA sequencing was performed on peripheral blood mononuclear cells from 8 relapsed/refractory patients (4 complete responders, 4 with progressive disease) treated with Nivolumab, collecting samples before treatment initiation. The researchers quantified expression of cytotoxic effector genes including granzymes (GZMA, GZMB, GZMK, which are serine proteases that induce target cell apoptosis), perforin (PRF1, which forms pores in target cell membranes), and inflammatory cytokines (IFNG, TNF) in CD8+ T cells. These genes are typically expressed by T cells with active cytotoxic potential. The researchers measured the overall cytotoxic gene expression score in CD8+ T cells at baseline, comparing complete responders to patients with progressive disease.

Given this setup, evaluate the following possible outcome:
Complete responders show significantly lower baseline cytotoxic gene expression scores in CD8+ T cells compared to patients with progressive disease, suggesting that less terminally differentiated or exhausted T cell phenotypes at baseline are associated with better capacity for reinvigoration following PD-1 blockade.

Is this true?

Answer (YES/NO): NO